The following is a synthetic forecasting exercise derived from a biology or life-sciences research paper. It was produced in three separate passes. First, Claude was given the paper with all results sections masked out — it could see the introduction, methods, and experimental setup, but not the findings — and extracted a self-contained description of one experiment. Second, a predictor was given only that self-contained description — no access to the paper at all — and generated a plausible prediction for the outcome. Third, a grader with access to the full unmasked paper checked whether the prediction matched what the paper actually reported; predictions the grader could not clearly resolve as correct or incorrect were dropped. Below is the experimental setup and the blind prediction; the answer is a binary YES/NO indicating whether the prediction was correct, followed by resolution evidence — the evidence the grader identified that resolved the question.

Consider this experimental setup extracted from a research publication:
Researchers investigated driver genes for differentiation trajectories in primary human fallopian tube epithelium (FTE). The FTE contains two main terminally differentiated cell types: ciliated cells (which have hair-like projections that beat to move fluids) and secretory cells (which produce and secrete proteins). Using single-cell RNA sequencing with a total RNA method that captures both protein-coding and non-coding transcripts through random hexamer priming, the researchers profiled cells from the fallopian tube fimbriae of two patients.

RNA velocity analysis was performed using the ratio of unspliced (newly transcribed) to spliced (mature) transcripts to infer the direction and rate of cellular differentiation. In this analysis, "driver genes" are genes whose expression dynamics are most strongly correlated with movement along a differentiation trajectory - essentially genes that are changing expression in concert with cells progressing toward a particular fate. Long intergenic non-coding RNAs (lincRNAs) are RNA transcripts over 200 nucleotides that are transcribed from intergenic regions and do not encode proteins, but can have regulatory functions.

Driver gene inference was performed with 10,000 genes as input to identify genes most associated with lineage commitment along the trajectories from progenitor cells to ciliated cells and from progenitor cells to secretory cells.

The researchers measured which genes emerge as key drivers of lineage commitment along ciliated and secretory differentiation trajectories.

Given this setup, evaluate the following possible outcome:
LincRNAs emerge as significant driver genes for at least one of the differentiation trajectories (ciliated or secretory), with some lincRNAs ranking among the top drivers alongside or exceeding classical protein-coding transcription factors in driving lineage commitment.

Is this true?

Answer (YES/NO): YES